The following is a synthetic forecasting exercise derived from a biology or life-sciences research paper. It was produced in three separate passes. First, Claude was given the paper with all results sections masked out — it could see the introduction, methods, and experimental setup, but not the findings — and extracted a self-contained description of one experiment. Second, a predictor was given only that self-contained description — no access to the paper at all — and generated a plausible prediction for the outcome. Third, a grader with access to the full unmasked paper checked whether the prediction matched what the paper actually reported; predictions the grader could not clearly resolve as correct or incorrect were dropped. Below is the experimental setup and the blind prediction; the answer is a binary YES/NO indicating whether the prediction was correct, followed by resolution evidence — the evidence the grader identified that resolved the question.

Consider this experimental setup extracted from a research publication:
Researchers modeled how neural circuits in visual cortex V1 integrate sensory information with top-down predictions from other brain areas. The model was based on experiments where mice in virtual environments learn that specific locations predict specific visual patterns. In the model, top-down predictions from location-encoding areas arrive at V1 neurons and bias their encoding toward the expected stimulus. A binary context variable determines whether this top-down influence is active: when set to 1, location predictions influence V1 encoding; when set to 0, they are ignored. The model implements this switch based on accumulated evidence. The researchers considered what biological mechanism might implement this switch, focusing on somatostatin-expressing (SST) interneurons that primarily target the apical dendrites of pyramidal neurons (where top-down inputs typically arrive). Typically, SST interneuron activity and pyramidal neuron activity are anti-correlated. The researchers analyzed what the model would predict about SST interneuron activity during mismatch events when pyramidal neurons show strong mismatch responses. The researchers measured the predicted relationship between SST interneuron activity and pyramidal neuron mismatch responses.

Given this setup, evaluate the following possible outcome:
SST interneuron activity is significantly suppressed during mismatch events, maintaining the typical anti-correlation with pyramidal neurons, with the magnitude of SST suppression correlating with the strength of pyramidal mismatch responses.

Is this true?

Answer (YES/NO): NO